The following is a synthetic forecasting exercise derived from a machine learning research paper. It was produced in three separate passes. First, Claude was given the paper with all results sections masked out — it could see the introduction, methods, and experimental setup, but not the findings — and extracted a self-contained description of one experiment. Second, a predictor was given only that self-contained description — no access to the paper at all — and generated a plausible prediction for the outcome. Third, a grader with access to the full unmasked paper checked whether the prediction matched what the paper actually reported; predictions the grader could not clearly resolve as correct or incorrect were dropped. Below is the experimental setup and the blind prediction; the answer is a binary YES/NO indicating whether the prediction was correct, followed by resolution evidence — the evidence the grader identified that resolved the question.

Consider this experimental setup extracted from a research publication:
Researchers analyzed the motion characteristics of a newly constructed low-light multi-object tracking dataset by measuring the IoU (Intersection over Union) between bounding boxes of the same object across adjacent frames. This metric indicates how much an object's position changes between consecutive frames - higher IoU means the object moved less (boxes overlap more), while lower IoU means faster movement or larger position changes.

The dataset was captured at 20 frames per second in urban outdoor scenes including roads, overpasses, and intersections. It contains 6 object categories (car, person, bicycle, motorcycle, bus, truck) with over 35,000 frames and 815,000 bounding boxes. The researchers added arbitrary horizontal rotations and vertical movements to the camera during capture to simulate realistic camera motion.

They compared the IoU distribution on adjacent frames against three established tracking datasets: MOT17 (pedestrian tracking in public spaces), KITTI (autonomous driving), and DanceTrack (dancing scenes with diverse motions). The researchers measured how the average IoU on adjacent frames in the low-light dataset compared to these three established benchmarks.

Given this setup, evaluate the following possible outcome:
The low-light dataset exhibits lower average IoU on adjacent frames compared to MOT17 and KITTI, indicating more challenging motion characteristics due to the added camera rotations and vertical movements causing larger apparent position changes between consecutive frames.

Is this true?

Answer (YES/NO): NO